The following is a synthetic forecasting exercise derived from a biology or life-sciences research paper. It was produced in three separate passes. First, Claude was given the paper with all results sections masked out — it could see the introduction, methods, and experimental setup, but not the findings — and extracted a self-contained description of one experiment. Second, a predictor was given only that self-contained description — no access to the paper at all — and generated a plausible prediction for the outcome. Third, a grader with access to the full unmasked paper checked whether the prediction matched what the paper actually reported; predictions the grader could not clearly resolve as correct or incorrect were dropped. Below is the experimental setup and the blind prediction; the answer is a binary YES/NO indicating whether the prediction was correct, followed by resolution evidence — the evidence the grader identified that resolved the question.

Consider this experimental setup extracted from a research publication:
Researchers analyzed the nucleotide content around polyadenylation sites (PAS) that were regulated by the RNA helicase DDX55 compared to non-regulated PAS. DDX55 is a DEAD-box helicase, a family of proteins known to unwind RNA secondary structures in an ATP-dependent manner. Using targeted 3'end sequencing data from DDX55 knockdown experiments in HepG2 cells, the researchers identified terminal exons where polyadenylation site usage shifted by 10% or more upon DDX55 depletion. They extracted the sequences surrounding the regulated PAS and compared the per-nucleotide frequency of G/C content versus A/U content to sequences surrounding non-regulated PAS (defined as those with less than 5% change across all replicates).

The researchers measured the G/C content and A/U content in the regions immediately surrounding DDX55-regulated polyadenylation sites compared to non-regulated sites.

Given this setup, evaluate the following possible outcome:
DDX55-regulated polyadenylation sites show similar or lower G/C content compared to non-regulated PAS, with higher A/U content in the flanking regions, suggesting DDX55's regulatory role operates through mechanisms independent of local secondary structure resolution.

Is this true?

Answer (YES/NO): NO